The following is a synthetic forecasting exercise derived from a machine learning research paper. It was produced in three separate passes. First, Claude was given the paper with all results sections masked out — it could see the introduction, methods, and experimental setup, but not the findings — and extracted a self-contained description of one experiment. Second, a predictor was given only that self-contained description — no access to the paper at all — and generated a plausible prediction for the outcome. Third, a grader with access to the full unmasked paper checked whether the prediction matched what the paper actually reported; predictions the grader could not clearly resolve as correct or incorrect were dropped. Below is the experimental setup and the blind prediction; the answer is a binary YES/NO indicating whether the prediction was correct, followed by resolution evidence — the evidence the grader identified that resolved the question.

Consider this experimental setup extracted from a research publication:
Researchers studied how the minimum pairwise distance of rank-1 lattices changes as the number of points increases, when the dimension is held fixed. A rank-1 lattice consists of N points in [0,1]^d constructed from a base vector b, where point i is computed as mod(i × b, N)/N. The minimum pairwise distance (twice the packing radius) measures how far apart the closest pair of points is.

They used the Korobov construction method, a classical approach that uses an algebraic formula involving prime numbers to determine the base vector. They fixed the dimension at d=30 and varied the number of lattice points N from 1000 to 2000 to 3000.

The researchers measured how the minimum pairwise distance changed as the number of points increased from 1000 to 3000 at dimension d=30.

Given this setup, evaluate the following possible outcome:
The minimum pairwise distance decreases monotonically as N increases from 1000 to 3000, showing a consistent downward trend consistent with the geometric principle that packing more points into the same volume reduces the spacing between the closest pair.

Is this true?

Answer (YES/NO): YES